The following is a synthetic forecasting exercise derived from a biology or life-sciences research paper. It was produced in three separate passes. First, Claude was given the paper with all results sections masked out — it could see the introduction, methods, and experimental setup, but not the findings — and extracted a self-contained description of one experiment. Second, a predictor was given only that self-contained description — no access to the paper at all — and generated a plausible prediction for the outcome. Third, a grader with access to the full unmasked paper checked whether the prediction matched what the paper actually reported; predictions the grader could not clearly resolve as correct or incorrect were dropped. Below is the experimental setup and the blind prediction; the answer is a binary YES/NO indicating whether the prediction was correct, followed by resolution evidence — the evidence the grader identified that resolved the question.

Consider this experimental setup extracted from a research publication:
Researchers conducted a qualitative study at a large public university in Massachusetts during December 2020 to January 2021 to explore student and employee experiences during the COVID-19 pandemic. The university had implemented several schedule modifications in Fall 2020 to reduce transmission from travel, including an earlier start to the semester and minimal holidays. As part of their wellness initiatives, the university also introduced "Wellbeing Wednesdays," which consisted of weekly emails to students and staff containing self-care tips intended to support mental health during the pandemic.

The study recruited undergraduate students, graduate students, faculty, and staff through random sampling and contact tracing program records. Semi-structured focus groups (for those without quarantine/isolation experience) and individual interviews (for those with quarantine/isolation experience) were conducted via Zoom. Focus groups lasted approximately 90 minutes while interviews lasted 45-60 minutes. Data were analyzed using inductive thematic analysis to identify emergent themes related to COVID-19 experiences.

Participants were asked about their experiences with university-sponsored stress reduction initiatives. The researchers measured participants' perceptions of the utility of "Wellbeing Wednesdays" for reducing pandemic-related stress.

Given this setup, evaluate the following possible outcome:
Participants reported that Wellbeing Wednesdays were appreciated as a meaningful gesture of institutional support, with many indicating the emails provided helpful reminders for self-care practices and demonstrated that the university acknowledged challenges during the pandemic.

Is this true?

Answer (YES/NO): NO